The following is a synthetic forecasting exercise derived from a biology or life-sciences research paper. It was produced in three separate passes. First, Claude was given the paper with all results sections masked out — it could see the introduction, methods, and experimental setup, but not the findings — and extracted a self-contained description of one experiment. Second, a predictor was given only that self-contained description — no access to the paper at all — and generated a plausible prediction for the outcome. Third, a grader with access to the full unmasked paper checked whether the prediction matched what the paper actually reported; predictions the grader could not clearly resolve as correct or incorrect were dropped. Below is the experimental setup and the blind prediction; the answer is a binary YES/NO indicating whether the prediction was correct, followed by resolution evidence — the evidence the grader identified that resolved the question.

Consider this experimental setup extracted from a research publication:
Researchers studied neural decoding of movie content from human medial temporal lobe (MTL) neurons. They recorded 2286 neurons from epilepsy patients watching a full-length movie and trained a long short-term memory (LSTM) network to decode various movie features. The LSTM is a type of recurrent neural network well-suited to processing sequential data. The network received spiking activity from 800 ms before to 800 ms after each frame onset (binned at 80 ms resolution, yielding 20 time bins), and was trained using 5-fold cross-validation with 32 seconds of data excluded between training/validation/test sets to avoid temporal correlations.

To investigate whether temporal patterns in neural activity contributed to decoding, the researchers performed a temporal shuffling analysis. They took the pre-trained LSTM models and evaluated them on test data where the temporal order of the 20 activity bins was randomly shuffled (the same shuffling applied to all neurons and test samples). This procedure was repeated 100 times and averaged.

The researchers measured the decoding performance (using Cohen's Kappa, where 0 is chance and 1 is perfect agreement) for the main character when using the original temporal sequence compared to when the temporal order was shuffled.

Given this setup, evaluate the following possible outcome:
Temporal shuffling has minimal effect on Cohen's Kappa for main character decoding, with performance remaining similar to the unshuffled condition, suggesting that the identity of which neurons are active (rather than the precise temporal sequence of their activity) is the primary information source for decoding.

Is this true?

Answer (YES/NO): YES